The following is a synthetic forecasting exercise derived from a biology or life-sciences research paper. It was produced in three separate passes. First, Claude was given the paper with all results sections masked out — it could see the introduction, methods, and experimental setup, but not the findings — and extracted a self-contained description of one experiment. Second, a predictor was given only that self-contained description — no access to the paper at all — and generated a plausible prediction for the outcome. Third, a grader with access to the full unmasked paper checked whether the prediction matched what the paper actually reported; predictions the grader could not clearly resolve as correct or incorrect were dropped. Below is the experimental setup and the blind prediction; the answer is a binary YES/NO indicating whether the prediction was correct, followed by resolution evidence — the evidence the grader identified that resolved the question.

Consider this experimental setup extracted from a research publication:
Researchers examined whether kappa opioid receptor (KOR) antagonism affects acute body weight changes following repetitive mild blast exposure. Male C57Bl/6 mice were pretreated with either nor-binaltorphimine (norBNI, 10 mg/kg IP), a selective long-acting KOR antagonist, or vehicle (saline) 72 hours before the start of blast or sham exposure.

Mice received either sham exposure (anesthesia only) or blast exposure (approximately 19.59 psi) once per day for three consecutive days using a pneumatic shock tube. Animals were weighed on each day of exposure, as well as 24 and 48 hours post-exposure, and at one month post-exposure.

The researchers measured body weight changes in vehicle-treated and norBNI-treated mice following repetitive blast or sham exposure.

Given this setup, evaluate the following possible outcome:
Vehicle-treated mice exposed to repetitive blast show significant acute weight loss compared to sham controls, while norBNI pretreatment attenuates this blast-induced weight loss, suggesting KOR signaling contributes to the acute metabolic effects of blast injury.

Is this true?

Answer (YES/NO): NO